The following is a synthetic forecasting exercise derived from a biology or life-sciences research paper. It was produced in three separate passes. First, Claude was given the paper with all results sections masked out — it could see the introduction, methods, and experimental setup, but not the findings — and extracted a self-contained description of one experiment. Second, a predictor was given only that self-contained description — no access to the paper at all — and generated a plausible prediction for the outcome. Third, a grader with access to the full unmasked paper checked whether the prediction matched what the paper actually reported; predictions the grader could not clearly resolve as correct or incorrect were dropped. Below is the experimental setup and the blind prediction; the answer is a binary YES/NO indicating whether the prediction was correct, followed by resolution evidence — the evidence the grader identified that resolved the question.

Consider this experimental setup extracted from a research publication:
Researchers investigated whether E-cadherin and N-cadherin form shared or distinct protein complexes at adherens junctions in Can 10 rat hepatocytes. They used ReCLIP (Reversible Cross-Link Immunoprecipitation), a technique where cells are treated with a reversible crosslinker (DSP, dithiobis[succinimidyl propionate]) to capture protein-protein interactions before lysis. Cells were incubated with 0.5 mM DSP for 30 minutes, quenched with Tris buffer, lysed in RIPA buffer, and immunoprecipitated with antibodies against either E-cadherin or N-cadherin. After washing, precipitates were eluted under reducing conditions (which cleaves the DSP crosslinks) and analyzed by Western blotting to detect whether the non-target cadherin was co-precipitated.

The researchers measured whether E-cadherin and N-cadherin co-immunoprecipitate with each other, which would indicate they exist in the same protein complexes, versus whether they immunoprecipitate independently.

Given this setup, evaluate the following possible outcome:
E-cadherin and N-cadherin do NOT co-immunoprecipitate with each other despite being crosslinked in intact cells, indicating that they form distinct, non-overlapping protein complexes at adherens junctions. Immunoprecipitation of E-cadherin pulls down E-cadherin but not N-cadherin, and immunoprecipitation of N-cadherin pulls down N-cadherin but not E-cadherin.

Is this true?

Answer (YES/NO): NO